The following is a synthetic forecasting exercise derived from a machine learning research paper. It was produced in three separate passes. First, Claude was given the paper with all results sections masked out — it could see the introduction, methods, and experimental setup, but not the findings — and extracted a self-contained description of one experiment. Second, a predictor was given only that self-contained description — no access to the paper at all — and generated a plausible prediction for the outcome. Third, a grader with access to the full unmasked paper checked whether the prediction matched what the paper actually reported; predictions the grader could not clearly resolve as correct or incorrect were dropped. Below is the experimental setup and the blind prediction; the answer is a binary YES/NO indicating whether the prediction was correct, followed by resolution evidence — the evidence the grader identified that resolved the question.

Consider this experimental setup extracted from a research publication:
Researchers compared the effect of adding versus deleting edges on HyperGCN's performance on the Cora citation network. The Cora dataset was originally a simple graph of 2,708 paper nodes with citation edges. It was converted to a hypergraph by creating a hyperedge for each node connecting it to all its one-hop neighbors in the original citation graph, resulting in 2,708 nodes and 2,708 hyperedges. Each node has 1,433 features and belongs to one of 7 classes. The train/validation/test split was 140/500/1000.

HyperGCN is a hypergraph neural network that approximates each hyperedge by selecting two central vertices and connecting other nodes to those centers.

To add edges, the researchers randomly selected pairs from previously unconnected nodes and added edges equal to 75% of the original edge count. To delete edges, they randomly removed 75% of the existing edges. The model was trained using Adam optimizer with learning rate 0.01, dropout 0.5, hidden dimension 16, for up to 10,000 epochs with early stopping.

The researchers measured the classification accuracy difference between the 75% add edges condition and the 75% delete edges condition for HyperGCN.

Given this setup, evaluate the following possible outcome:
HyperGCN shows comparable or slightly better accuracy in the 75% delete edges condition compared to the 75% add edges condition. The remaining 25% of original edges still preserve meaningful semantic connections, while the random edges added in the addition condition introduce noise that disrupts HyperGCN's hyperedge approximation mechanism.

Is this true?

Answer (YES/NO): YES